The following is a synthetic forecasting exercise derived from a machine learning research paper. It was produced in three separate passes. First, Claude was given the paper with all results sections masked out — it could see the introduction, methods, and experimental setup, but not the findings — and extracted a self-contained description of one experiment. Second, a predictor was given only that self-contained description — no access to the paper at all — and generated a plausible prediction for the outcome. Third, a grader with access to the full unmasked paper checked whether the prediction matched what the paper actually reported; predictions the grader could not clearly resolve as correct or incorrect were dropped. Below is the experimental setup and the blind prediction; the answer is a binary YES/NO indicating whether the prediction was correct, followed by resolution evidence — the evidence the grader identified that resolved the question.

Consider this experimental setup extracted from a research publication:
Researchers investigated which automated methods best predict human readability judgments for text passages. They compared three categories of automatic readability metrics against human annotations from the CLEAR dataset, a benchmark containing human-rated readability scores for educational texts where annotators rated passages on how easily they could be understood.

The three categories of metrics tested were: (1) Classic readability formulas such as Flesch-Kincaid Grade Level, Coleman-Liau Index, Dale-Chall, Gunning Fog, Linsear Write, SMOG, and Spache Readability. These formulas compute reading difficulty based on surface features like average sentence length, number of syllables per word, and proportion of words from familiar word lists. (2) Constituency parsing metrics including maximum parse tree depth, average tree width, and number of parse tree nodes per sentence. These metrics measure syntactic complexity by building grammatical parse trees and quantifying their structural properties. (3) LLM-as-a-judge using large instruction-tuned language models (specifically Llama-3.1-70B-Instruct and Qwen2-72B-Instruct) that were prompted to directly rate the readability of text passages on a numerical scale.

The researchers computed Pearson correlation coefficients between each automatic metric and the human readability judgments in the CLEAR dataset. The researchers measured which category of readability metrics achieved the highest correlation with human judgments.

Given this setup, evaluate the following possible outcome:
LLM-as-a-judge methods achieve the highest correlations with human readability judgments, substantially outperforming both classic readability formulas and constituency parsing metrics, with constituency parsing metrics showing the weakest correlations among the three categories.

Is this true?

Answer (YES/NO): YES